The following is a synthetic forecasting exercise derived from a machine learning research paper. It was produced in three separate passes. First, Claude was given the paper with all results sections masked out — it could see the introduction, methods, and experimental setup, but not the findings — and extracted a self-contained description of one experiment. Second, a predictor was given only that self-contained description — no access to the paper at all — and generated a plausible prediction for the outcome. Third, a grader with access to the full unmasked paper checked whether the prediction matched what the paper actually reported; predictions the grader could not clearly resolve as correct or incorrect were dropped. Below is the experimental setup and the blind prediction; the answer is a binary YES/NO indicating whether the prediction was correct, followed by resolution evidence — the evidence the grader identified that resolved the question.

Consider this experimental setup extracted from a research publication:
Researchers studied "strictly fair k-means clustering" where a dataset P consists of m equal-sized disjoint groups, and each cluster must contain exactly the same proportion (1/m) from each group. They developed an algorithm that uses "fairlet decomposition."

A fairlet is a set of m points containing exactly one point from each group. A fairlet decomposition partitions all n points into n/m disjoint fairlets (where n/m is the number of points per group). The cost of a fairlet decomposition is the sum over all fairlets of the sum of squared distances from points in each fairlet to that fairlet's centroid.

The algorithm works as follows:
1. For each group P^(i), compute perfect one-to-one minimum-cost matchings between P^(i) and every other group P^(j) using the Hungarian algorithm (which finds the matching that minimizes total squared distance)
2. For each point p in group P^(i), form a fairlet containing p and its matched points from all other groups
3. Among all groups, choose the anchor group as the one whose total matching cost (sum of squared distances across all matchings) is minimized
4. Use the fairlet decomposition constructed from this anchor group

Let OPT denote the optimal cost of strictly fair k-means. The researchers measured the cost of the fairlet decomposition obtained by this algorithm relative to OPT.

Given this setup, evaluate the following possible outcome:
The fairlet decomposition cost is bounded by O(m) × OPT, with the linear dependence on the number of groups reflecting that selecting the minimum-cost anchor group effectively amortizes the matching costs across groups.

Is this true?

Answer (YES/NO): NO